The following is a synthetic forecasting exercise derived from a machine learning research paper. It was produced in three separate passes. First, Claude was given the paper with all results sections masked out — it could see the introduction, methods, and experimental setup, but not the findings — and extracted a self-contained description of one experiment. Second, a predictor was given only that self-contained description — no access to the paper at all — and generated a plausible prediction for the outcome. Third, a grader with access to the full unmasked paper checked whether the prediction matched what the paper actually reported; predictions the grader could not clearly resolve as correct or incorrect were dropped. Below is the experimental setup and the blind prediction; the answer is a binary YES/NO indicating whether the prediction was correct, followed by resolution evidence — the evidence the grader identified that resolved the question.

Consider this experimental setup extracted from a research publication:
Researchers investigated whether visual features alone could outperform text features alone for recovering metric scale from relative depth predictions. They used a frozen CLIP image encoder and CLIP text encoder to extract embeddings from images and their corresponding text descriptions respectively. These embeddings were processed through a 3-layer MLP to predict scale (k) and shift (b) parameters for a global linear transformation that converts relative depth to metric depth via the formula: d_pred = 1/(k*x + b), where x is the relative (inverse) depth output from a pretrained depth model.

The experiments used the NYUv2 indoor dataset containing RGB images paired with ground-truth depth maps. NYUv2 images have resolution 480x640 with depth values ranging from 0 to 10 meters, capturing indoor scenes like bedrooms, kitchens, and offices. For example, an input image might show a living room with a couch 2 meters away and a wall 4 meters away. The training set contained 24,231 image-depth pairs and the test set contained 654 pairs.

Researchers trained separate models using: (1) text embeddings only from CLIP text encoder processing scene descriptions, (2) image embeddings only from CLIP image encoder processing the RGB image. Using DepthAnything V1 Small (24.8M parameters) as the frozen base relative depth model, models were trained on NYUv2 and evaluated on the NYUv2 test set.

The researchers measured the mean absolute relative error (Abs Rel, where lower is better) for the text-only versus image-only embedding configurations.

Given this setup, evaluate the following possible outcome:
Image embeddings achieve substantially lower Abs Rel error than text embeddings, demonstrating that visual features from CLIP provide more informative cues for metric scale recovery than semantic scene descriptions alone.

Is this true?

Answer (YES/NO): YES